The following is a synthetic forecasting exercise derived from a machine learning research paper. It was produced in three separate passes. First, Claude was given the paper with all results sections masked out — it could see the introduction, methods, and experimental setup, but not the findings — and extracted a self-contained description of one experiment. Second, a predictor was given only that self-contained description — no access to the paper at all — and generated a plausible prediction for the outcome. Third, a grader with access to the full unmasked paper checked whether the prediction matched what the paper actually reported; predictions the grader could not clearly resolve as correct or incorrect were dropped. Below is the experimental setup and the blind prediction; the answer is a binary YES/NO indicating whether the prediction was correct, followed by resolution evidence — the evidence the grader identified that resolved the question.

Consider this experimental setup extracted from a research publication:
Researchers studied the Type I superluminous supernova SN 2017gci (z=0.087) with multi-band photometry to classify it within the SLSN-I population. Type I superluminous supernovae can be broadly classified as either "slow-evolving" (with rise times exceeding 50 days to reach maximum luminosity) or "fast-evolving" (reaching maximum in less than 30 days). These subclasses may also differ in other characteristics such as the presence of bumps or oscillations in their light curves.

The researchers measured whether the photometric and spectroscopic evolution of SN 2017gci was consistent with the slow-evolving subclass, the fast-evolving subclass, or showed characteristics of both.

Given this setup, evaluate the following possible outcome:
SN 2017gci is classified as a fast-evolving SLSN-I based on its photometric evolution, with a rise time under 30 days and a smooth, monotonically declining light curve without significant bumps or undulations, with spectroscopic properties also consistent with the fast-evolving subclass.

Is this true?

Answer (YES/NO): NO